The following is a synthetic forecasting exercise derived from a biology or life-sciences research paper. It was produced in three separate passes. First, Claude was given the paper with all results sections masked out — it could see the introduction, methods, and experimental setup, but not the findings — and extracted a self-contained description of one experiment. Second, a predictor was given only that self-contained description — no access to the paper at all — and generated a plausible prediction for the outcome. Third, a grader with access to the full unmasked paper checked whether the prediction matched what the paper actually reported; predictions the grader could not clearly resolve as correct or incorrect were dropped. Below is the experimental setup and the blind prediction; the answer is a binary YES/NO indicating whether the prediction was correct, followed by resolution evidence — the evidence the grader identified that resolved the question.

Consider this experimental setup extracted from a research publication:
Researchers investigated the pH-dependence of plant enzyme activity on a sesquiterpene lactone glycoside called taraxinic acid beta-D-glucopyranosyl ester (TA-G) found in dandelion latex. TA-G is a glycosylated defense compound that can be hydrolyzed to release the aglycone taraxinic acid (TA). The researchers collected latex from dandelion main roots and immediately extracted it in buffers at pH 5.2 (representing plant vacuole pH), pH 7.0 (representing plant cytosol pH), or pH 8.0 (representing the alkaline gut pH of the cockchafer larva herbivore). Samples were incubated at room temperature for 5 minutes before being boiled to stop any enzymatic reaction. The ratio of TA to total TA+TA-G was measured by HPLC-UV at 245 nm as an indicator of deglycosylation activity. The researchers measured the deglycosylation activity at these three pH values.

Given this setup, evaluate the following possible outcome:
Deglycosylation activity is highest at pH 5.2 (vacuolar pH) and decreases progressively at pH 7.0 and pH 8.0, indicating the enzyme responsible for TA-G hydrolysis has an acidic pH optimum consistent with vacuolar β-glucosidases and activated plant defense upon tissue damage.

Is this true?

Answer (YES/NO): YES